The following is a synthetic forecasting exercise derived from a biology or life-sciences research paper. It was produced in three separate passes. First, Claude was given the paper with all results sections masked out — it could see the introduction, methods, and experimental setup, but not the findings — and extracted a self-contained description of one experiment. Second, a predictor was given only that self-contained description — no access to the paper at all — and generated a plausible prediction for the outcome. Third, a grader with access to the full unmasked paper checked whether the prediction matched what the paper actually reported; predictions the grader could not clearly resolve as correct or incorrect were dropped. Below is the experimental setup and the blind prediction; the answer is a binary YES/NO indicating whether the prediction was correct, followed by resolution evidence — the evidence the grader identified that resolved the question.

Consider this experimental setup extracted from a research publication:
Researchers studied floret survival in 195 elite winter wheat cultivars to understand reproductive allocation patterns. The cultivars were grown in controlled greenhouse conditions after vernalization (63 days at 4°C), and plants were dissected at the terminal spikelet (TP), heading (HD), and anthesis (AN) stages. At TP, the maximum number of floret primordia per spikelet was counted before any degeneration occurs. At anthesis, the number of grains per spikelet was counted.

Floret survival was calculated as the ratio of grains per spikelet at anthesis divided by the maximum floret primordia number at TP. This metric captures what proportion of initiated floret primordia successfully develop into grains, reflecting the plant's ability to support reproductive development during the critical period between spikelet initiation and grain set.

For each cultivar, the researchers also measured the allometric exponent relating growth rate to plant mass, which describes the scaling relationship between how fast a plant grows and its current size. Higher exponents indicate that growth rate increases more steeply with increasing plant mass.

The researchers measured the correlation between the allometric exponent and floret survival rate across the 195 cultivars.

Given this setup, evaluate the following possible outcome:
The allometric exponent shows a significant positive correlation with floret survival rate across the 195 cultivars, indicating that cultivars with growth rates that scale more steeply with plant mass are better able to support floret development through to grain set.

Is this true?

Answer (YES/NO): YES